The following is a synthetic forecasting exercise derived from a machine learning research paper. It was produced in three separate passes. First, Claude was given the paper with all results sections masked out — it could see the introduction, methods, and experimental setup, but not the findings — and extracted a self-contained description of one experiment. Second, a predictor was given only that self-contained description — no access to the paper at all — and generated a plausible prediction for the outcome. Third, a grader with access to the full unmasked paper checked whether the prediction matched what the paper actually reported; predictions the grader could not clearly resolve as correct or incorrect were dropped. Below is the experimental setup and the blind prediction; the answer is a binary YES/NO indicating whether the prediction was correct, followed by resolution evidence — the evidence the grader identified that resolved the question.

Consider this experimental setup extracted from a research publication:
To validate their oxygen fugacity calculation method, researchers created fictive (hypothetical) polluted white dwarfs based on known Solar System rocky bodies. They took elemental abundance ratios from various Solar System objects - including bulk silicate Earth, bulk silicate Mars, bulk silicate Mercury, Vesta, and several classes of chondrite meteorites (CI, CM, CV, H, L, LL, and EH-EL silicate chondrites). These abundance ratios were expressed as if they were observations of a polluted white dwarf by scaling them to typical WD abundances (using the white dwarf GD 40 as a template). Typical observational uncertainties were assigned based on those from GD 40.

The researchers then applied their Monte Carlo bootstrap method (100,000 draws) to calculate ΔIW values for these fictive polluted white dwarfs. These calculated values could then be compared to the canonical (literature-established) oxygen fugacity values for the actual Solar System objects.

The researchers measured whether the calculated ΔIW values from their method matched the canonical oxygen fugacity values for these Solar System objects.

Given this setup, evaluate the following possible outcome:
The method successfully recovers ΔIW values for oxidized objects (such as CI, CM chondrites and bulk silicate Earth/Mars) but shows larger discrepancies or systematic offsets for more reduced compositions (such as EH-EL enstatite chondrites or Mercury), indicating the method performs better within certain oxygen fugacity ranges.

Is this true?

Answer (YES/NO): NO